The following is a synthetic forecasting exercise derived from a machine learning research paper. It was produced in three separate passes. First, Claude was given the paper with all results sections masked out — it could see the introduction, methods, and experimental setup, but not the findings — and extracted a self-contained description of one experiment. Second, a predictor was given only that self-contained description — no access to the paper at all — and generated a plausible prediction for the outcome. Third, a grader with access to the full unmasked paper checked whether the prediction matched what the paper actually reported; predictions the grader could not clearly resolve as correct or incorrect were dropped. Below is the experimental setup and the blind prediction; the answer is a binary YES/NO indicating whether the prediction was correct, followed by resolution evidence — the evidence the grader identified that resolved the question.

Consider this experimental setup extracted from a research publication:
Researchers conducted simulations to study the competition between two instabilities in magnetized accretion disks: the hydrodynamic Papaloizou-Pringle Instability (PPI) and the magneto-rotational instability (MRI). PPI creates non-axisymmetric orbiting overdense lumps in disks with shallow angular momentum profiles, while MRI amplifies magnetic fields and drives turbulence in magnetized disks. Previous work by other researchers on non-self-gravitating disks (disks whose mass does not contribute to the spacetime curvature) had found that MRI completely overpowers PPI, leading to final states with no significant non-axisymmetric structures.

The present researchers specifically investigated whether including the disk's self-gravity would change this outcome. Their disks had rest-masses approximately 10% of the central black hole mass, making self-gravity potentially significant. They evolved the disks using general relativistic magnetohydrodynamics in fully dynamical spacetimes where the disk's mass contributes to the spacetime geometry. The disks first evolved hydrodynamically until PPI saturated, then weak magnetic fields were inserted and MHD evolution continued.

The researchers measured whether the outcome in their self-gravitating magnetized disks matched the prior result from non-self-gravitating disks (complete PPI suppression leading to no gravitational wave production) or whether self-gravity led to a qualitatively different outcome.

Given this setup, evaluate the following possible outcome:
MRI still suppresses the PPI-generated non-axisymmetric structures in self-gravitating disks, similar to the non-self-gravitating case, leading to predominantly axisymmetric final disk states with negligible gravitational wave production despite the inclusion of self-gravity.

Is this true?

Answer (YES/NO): NO